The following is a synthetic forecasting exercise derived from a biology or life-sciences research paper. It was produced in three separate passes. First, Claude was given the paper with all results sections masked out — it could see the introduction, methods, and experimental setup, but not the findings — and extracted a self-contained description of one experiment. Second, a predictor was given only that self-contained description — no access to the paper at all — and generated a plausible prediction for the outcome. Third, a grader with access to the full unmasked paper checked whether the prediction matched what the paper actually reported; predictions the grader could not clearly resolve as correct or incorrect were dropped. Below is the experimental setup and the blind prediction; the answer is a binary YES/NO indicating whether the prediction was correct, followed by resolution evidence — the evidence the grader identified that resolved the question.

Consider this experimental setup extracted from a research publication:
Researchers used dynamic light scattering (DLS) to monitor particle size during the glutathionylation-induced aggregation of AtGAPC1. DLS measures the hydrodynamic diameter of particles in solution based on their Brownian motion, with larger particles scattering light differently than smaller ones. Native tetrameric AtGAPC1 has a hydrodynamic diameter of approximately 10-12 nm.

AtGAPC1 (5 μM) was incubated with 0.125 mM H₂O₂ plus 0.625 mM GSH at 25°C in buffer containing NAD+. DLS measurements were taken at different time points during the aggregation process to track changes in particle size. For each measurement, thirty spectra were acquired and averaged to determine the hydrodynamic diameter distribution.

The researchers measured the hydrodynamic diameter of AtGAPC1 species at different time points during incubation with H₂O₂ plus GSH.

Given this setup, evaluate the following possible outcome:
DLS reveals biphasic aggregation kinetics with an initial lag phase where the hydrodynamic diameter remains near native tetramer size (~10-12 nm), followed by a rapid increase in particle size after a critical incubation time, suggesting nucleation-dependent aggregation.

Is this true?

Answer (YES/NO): NO